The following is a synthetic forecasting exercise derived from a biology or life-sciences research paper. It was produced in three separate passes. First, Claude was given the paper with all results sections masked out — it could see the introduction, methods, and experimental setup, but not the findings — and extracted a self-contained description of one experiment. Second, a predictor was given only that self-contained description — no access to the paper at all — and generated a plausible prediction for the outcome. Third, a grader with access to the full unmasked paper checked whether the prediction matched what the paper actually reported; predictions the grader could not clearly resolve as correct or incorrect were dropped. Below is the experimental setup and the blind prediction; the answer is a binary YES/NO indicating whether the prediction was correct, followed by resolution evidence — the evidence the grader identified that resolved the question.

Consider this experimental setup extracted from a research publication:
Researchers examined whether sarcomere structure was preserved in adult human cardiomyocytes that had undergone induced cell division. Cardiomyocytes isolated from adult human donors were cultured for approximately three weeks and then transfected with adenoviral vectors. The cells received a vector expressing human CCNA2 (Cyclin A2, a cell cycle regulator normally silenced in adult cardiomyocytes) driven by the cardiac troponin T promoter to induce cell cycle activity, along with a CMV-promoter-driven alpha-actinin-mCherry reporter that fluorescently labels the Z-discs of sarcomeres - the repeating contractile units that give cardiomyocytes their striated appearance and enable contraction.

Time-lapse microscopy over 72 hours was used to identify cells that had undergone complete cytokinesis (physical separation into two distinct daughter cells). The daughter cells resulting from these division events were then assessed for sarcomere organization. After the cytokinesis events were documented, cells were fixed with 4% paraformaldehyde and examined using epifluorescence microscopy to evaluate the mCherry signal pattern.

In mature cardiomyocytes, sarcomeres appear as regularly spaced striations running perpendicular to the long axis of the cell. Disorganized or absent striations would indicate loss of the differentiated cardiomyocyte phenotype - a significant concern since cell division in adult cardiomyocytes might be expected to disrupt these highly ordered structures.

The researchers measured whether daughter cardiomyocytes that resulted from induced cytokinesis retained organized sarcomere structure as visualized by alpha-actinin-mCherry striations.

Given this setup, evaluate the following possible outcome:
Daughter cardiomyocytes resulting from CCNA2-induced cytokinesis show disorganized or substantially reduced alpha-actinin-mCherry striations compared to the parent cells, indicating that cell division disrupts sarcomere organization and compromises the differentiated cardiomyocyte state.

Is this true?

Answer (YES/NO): NO